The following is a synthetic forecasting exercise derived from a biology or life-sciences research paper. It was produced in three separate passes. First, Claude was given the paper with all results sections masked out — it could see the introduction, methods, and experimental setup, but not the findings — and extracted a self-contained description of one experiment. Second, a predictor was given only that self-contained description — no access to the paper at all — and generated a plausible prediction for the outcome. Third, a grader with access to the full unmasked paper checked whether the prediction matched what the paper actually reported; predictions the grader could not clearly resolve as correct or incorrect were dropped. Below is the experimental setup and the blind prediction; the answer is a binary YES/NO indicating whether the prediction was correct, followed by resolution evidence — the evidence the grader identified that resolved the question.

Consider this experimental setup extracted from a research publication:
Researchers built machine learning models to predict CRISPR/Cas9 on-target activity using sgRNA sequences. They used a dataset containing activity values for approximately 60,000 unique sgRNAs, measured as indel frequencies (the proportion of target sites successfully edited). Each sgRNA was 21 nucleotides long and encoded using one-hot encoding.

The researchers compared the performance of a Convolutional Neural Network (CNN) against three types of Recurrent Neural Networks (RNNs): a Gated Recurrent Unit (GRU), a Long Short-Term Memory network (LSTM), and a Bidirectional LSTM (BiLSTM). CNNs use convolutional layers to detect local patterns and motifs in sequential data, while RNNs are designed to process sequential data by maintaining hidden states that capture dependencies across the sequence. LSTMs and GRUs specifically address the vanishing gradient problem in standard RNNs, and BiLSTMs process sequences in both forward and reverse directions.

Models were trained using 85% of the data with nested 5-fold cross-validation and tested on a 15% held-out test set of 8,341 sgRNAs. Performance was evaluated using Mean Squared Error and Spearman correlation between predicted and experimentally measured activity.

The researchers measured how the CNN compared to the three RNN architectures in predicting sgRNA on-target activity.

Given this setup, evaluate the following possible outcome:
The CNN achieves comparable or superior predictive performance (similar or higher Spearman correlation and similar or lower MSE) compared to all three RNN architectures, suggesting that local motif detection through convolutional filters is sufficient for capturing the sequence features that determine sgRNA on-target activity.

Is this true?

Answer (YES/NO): NO